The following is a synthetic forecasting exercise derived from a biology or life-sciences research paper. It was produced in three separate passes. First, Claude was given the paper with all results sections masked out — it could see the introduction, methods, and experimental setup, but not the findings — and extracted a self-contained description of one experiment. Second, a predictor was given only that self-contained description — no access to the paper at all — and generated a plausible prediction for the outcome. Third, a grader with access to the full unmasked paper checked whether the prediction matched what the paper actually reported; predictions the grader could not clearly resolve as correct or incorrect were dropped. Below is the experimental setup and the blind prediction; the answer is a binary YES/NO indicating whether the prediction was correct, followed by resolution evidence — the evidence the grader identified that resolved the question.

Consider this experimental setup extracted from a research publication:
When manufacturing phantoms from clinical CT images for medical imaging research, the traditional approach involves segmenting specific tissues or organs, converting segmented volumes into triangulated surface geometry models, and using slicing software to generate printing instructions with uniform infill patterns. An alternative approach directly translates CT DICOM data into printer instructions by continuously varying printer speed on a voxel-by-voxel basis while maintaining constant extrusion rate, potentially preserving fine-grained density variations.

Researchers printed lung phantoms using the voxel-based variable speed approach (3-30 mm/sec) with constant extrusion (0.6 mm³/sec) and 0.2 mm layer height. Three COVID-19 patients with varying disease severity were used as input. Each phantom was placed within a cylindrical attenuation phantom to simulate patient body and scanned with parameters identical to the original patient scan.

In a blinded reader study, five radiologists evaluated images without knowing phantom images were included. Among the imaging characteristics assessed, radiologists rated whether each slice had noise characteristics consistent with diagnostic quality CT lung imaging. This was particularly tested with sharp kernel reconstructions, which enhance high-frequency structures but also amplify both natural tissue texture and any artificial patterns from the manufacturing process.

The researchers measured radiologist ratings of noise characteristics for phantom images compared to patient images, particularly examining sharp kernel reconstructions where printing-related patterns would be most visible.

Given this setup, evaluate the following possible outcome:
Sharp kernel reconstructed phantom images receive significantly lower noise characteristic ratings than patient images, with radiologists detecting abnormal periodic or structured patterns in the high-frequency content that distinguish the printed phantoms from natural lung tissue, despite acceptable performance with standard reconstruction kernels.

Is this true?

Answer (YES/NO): NO